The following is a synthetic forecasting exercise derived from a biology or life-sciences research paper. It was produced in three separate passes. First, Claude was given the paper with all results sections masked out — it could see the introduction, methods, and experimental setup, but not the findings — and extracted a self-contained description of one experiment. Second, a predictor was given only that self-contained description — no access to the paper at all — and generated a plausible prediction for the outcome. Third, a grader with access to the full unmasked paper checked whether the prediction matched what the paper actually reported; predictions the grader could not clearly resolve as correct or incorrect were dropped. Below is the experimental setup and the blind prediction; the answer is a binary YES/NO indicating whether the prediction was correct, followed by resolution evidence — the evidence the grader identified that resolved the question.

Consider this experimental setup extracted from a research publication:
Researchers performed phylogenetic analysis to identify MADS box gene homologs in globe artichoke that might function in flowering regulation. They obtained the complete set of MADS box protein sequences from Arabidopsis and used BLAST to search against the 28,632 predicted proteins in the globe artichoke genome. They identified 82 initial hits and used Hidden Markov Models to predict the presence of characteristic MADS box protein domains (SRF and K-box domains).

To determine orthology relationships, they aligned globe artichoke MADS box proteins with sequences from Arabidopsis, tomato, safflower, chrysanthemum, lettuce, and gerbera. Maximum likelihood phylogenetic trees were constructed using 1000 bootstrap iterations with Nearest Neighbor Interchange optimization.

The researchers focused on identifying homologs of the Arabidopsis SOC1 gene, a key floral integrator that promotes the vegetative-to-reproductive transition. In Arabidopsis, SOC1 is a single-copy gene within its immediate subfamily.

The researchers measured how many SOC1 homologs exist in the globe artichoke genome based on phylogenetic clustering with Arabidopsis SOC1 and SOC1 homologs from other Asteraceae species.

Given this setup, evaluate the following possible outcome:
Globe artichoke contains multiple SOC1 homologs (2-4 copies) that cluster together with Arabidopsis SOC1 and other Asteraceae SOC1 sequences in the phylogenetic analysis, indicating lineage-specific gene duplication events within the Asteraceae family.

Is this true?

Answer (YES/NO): YES